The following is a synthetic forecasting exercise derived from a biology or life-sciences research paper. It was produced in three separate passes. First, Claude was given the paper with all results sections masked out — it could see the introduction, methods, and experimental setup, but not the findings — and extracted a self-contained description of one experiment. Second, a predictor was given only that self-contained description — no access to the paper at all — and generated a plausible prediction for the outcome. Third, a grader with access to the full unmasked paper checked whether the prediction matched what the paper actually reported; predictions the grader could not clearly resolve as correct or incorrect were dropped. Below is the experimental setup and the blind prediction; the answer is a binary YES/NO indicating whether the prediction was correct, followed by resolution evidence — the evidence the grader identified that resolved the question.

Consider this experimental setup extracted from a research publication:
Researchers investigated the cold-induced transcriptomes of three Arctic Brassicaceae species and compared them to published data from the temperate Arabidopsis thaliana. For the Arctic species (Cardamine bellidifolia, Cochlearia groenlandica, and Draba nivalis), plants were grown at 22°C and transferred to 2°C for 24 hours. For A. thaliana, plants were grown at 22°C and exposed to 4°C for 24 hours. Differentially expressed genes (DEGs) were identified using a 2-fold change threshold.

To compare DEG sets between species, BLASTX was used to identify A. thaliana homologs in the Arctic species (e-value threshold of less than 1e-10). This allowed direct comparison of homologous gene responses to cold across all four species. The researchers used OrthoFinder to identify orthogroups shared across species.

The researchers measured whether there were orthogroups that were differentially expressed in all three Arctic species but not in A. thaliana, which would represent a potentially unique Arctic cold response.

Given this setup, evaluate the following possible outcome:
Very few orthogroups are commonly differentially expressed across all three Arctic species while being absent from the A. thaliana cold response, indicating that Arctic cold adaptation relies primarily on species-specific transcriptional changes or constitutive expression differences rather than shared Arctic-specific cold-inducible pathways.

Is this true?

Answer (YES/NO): NO